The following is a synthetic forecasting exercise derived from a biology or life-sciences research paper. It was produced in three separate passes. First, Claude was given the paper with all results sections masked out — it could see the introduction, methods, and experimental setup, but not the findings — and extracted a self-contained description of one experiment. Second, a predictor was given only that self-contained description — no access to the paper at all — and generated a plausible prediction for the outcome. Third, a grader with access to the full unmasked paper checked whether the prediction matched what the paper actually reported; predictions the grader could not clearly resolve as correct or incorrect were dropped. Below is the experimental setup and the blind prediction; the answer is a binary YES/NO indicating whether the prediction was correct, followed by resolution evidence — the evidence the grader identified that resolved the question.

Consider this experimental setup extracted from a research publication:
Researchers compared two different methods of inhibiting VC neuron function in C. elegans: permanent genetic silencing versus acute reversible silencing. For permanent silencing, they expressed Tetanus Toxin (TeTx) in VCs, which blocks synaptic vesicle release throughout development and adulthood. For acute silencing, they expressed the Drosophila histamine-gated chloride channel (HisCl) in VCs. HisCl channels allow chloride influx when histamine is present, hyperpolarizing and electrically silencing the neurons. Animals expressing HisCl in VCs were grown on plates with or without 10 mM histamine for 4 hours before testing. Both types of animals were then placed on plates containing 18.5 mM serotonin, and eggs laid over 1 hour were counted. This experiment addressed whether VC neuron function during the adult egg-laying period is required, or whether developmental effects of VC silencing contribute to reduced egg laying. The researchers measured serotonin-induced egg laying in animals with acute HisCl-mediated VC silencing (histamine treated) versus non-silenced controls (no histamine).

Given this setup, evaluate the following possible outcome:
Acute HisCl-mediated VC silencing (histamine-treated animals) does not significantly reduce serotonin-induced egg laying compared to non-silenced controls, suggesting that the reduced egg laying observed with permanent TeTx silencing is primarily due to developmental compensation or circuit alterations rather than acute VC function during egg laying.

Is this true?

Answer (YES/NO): NO